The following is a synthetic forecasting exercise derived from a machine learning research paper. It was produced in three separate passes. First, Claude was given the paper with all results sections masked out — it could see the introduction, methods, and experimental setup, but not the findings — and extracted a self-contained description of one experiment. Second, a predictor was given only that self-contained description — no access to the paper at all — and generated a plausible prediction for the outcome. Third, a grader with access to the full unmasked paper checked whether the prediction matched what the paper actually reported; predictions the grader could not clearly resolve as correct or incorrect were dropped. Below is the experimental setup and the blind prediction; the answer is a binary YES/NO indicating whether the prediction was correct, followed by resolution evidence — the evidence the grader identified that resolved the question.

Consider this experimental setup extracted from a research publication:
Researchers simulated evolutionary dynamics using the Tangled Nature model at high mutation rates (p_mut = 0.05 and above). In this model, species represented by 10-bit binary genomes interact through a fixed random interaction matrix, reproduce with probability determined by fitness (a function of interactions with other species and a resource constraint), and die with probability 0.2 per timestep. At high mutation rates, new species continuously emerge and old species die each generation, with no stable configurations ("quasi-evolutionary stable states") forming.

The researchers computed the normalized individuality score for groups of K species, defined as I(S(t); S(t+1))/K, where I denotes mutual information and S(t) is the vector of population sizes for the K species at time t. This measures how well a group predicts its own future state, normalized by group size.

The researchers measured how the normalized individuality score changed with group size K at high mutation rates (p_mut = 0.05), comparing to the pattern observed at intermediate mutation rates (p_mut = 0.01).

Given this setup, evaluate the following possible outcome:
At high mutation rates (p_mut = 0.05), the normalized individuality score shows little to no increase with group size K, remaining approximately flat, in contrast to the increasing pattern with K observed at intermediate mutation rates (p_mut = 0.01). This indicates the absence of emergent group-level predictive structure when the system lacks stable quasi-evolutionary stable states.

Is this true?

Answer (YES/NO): NO